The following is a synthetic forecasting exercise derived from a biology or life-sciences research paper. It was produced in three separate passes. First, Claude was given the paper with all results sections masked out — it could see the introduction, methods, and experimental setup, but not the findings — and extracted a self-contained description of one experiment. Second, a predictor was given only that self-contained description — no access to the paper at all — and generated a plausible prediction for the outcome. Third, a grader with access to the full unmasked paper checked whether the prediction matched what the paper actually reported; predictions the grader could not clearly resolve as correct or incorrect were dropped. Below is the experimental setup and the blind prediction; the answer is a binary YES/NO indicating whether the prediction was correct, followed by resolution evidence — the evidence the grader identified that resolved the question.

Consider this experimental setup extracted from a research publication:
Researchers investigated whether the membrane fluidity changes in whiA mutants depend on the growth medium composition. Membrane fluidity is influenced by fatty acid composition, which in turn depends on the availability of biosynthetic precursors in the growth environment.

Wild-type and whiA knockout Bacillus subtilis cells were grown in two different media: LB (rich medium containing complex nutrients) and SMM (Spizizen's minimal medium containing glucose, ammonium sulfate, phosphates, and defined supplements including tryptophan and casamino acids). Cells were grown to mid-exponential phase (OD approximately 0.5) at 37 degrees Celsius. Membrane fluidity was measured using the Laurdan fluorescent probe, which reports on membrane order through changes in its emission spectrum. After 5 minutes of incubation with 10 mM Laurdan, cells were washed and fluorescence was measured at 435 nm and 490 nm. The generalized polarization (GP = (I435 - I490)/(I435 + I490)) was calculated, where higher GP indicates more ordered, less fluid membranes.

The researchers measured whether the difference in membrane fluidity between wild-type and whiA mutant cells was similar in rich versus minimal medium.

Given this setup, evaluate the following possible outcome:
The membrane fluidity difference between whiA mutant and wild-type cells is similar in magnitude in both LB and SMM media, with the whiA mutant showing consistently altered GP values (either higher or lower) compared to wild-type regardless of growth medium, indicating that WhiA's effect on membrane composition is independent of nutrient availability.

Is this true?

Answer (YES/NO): NO